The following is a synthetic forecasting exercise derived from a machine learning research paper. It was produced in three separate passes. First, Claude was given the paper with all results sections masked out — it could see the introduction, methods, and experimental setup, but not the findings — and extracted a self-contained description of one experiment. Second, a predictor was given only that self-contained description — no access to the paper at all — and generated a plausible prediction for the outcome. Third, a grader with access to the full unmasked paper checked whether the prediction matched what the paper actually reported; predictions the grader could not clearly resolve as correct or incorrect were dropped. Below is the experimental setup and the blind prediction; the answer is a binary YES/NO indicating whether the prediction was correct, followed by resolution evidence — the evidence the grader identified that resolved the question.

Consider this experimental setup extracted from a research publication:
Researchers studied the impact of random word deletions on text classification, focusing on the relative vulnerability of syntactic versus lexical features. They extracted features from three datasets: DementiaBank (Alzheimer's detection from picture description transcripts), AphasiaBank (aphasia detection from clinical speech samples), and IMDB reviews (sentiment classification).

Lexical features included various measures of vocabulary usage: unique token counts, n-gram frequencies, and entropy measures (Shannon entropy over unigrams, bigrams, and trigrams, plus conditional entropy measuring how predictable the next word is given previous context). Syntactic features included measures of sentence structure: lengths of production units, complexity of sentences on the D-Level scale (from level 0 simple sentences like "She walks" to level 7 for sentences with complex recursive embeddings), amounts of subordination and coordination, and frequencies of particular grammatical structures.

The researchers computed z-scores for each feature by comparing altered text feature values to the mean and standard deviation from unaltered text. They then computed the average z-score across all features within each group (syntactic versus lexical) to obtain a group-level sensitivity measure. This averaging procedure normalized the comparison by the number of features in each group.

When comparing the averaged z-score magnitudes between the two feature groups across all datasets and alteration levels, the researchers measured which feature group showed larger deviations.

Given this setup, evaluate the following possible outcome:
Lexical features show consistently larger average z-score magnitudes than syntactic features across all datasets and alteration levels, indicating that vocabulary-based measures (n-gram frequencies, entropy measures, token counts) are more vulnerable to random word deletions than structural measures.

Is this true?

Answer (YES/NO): NO